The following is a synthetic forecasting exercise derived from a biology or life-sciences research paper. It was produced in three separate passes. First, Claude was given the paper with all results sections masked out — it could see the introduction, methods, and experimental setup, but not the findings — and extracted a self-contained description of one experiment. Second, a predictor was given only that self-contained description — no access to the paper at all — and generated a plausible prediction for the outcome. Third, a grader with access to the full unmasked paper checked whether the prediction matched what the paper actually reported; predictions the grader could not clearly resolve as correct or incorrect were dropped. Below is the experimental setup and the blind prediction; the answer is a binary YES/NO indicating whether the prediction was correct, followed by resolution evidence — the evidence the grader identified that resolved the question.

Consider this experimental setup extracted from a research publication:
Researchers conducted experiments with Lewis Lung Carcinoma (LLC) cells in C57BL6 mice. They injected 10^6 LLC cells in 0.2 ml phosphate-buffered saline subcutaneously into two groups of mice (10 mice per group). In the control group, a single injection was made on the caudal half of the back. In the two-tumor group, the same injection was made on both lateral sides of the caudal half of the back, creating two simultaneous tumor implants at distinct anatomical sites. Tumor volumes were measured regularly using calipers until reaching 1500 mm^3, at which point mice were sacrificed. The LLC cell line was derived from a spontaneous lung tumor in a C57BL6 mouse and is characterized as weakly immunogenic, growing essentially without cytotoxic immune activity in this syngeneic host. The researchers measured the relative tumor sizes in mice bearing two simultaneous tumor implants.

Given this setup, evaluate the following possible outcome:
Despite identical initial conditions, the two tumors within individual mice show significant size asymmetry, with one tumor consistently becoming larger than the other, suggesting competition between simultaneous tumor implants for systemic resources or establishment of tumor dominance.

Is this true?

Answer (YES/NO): YES